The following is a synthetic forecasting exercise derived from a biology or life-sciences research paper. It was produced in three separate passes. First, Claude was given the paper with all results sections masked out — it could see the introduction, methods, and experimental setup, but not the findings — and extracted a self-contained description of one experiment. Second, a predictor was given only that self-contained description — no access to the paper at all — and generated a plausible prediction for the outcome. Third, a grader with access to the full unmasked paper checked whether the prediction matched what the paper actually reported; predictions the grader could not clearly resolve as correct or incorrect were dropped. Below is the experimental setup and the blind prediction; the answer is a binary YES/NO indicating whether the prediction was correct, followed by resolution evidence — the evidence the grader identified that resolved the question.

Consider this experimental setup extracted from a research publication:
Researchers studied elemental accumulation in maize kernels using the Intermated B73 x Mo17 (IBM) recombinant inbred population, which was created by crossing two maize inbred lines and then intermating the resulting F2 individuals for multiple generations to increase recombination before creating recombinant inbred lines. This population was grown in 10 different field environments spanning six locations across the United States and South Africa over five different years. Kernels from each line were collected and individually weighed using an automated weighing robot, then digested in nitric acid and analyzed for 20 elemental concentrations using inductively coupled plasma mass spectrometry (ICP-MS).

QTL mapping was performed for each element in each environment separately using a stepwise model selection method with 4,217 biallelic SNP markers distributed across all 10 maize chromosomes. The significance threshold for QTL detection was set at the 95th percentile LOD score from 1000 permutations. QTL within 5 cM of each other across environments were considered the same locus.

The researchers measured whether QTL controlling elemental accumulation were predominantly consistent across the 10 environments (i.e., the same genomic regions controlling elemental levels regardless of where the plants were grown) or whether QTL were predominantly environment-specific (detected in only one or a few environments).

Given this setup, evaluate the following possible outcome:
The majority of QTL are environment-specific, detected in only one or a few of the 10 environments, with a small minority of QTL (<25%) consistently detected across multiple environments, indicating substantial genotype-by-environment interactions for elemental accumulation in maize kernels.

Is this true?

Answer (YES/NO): YES